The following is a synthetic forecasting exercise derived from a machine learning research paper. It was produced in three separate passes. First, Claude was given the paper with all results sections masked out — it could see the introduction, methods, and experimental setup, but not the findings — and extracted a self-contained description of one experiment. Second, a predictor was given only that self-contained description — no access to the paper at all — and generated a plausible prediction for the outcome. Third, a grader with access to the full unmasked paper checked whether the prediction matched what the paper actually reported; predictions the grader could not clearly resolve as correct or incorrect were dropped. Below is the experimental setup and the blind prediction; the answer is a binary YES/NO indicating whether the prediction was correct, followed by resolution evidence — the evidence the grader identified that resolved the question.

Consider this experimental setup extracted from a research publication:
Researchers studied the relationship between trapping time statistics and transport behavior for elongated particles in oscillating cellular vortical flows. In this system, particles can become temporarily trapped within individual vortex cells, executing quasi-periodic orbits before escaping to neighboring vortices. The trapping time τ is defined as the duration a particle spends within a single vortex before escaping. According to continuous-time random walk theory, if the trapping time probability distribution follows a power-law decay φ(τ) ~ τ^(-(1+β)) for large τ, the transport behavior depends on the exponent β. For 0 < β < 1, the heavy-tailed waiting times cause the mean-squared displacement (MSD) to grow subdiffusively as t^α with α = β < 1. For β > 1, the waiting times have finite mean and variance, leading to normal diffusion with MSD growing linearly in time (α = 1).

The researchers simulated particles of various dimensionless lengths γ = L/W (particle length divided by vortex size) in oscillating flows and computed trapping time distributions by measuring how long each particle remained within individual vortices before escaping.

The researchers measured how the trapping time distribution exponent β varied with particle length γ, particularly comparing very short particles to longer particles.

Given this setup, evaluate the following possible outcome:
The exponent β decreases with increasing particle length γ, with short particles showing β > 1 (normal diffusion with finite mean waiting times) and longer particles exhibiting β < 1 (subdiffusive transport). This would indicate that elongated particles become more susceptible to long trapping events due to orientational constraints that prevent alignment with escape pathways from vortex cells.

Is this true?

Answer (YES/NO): YES